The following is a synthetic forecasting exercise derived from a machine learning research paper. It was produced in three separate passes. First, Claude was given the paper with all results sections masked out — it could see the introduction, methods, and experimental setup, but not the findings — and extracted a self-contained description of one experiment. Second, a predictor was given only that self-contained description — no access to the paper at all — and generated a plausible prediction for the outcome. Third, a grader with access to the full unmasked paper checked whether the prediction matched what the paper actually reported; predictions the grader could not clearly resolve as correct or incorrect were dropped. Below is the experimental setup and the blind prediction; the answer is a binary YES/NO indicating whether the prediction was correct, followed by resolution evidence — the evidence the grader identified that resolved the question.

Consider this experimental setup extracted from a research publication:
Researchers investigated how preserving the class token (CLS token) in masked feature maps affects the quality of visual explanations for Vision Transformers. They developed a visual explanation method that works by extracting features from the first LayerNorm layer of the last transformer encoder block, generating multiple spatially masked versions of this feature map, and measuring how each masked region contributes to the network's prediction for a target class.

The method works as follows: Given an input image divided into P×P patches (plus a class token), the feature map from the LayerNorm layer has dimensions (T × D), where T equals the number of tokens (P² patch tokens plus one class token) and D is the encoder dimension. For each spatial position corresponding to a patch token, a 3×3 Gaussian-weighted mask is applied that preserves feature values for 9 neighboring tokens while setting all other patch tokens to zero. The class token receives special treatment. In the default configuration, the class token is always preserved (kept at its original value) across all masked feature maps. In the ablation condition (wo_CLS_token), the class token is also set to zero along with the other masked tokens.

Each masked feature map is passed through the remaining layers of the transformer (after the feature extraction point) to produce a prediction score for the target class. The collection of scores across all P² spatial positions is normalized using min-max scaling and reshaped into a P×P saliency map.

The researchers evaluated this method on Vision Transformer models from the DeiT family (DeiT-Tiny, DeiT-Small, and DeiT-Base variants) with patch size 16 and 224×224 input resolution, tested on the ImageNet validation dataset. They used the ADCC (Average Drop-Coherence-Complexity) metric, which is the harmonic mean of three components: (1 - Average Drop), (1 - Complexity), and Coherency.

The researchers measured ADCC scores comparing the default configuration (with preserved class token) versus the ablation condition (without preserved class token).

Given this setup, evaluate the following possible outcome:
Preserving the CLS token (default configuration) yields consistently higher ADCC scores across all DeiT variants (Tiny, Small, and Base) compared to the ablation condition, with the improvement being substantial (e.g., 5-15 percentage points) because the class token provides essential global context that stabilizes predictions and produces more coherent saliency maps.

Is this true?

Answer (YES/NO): NO